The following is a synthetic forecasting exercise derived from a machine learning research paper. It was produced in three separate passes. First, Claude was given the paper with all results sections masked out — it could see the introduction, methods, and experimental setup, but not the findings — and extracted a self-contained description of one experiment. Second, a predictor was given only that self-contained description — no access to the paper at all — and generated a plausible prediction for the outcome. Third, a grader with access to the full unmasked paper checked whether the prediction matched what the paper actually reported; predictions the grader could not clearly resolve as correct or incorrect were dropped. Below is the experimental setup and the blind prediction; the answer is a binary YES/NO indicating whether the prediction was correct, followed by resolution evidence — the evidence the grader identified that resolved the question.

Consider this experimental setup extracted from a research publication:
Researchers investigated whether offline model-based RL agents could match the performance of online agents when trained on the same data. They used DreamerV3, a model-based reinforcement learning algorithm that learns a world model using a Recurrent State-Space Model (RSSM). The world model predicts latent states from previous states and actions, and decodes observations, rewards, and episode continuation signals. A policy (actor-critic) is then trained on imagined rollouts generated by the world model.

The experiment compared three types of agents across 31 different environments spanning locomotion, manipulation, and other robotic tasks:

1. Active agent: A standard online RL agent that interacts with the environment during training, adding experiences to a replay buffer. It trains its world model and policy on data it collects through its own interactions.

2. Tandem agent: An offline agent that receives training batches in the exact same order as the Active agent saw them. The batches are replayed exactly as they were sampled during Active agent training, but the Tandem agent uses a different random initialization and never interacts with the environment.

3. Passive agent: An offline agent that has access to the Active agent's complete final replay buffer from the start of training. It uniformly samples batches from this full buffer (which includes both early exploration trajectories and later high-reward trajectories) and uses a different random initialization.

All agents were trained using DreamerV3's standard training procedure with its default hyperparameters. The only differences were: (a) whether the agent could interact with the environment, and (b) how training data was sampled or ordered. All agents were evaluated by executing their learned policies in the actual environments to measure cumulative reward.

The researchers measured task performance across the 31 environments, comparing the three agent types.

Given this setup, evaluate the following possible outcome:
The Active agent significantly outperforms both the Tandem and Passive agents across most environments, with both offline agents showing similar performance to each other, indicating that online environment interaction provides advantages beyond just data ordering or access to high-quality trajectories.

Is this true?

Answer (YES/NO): NO